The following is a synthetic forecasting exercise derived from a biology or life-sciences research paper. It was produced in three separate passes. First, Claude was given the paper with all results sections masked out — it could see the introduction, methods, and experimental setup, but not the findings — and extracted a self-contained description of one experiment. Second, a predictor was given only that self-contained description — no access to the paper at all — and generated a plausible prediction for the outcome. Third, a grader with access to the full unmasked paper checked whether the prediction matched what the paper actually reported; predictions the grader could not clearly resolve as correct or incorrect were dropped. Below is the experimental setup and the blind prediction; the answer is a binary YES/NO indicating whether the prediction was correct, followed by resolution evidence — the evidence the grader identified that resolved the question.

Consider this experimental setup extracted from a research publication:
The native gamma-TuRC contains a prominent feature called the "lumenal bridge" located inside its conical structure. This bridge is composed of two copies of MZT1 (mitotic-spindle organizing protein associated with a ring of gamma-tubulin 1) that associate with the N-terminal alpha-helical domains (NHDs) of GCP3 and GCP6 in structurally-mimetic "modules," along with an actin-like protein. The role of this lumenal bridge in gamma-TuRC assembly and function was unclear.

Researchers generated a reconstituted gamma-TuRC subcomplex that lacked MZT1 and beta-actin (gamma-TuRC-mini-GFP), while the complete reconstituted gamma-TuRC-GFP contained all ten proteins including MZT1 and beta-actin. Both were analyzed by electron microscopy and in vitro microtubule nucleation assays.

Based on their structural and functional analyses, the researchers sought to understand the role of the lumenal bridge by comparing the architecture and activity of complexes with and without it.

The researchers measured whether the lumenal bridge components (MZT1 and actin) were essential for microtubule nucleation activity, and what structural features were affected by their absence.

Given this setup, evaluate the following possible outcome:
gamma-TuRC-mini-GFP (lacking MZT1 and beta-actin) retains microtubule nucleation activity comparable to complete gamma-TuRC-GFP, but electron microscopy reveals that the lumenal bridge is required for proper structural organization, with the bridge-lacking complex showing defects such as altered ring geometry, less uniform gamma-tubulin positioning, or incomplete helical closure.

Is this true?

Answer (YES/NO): YES